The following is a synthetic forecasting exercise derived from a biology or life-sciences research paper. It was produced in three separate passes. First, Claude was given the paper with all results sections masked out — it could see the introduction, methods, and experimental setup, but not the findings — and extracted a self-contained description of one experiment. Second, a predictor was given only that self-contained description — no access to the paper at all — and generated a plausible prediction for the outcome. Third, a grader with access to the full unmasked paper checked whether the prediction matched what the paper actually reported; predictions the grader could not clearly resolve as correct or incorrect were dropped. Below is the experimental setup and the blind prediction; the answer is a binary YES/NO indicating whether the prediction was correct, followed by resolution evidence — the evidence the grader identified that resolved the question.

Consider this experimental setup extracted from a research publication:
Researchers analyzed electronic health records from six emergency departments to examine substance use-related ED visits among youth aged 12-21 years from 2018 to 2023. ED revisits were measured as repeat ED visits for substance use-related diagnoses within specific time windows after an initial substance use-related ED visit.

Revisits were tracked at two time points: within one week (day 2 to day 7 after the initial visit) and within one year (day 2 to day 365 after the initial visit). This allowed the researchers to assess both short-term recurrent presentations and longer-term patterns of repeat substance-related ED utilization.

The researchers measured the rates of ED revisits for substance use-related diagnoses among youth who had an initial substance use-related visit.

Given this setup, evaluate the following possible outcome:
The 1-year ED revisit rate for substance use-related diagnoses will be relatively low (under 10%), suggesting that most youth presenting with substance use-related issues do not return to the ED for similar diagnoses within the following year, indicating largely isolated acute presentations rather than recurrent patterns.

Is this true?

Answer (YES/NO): NO